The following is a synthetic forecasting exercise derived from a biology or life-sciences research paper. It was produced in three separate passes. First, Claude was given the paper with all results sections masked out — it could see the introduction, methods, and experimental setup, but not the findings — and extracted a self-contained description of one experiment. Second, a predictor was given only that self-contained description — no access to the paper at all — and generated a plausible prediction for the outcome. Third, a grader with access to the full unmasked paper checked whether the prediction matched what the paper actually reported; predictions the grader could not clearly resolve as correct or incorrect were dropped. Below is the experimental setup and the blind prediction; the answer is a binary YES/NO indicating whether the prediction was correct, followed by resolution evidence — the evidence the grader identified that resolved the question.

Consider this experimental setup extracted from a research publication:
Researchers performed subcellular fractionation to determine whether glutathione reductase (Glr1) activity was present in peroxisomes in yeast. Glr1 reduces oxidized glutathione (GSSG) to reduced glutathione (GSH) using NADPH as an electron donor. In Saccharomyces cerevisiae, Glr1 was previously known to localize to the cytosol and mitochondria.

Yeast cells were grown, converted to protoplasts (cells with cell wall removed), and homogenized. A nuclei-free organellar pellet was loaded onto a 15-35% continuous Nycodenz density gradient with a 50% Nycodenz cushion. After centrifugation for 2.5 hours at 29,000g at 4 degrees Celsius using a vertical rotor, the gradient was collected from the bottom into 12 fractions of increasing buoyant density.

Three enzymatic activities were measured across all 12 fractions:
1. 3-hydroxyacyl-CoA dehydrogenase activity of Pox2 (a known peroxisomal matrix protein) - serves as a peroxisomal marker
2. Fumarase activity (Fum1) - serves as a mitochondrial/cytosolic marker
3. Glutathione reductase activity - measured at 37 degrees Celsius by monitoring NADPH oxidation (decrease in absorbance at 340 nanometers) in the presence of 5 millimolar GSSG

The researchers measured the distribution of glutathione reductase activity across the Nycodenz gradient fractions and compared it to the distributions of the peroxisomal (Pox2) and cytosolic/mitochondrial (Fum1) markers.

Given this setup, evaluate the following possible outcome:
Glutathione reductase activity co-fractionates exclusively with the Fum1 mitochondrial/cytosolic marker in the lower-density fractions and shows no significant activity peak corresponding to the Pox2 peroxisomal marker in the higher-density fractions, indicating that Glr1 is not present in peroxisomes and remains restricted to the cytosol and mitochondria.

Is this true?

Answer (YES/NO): NO